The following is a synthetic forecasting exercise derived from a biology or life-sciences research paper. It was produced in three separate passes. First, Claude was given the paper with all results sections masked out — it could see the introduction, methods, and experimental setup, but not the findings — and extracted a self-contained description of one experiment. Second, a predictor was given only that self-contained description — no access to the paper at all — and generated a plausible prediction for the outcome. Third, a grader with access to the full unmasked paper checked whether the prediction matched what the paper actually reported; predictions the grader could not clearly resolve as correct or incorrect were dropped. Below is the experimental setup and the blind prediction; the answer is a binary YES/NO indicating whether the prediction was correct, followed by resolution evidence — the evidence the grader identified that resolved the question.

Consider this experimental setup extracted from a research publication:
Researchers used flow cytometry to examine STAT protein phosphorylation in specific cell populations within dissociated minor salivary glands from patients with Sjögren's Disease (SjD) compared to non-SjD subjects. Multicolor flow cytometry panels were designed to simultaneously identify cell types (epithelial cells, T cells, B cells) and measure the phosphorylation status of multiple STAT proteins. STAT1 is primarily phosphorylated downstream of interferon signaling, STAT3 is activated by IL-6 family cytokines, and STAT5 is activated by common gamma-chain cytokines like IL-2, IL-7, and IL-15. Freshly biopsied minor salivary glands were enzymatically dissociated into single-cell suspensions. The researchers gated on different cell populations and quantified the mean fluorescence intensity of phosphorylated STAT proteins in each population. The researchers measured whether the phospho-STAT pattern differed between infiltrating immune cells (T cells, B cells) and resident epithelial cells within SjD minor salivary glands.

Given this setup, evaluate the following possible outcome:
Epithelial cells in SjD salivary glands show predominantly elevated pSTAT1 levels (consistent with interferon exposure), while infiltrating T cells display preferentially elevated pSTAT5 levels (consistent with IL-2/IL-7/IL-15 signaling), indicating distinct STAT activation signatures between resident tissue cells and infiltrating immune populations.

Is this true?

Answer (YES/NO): NO